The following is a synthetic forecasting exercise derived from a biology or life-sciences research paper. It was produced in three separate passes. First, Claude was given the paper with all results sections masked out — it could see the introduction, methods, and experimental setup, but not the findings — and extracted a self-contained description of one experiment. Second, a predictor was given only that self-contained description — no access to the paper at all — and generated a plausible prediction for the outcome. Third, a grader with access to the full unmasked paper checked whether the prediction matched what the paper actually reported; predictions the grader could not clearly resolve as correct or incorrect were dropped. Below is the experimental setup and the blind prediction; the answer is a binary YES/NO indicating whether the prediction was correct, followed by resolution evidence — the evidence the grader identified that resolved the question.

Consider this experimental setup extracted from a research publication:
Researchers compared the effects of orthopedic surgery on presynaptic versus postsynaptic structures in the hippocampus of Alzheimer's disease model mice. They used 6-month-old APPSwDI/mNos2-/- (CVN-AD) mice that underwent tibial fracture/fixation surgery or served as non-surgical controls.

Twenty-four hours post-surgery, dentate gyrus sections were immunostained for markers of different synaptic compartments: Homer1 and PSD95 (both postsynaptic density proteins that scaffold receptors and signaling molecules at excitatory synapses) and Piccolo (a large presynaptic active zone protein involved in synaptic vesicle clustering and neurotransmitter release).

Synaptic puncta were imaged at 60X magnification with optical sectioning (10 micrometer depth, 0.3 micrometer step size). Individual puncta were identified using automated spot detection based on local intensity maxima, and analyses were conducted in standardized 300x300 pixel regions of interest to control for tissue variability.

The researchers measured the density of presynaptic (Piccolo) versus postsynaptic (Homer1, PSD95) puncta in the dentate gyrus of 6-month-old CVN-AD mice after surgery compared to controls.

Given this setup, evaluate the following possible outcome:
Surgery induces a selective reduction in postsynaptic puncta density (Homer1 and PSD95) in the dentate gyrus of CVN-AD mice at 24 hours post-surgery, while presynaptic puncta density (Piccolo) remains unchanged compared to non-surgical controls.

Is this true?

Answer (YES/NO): NO